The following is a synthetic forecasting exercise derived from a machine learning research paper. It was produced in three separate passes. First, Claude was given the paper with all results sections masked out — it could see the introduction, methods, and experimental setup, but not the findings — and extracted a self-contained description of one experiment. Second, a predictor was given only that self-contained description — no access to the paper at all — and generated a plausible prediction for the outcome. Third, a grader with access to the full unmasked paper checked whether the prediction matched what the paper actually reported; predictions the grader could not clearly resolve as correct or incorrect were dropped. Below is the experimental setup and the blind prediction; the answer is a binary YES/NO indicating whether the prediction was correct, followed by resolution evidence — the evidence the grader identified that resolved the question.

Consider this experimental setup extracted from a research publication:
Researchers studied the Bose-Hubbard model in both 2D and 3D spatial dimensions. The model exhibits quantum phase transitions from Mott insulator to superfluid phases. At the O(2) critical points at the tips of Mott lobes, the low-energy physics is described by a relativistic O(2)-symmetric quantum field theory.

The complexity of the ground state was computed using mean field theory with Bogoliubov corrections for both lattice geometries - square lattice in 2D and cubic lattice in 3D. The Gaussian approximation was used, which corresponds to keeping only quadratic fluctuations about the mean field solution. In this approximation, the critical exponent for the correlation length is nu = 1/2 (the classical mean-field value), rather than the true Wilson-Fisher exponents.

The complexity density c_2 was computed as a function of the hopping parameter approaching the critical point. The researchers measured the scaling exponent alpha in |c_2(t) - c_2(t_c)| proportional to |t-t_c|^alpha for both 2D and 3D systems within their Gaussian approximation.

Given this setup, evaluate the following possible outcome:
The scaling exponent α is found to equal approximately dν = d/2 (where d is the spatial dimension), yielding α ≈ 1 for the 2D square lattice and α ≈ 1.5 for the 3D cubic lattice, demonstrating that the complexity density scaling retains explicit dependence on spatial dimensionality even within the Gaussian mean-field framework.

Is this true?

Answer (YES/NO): YES